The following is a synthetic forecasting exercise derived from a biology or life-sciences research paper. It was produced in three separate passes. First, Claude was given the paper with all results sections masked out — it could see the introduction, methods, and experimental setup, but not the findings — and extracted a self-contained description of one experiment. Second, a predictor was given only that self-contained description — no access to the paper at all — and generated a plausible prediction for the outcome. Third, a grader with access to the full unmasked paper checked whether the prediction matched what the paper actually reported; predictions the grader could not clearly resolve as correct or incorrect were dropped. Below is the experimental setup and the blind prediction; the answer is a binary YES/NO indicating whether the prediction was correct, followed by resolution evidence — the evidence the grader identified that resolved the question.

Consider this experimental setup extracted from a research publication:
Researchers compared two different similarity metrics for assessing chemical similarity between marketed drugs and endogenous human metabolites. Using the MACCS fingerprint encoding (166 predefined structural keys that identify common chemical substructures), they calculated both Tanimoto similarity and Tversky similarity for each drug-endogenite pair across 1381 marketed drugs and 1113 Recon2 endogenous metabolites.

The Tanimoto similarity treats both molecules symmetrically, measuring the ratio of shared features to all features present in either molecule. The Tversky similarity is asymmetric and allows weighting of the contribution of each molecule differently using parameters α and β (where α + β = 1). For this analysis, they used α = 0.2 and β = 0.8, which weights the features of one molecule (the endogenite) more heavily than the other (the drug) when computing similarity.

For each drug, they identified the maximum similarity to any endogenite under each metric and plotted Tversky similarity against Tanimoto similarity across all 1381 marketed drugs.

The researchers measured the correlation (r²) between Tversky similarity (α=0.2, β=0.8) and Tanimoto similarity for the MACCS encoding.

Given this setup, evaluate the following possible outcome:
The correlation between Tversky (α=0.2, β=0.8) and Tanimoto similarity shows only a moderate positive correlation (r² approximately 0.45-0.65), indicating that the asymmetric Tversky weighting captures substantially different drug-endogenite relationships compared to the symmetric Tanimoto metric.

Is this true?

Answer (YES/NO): NO